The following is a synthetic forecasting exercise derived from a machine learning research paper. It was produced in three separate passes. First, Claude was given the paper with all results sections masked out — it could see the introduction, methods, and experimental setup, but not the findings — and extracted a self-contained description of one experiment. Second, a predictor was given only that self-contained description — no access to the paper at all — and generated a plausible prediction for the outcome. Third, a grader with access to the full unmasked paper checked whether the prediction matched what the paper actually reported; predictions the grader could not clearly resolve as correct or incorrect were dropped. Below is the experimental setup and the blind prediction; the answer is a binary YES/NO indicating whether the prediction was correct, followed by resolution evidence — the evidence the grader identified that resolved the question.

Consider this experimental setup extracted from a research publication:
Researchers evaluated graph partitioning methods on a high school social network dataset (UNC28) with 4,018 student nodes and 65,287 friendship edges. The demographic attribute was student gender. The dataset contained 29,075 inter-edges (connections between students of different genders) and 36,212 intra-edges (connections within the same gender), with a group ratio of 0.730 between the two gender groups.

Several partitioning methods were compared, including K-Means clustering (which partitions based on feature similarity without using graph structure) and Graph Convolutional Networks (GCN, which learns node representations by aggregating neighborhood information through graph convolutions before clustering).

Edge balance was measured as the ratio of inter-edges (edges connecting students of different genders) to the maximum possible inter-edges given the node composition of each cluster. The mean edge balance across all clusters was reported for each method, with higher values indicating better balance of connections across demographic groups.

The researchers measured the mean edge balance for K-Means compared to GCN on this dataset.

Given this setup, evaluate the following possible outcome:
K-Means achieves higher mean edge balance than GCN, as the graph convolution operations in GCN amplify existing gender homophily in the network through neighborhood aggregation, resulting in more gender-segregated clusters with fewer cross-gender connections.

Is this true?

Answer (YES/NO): YES